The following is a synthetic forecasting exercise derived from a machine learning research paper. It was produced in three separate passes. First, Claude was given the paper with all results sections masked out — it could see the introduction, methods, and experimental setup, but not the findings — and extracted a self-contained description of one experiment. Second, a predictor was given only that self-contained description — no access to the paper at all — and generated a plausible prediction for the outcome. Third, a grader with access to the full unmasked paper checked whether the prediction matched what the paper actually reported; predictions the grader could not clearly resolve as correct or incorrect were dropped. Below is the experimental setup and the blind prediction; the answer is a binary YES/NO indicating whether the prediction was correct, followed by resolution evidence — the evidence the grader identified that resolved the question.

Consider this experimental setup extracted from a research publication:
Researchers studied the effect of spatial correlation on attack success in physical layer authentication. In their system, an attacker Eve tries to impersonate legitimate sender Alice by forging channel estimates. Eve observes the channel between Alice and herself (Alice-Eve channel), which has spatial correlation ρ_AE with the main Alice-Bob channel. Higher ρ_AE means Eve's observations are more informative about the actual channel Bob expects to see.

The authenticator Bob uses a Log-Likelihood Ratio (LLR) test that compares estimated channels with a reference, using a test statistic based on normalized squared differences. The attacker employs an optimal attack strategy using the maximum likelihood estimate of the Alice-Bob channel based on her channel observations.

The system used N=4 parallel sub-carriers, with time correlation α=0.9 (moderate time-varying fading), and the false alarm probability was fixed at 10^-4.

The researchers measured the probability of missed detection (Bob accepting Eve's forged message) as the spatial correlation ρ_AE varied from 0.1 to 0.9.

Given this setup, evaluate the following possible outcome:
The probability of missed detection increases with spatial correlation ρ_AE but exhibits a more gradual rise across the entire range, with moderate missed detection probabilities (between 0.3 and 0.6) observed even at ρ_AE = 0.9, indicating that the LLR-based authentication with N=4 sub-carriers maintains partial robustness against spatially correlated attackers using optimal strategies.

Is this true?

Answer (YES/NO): NO